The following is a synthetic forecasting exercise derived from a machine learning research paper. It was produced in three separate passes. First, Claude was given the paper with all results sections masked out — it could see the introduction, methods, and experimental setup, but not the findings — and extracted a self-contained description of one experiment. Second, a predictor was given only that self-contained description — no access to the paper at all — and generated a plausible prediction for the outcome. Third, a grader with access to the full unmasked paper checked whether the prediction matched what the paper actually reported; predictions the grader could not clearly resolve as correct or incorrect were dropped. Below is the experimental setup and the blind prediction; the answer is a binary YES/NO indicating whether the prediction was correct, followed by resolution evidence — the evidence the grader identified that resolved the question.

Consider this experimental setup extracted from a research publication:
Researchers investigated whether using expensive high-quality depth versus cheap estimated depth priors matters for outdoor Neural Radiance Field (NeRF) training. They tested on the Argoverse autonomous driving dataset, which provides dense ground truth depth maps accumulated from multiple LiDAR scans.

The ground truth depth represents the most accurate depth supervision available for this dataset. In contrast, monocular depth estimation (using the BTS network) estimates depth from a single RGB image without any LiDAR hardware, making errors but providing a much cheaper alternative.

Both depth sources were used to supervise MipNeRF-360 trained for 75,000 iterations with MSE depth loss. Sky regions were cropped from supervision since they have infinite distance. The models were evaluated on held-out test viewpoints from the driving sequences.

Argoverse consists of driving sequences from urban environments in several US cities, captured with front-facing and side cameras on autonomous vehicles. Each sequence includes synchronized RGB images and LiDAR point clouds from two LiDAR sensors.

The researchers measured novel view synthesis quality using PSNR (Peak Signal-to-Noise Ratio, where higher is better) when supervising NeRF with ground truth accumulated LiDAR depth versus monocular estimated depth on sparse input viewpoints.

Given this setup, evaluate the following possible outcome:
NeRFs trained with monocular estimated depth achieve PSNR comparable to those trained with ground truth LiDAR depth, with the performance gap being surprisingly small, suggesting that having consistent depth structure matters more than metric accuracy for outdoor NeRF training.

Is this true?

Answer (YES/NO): YES